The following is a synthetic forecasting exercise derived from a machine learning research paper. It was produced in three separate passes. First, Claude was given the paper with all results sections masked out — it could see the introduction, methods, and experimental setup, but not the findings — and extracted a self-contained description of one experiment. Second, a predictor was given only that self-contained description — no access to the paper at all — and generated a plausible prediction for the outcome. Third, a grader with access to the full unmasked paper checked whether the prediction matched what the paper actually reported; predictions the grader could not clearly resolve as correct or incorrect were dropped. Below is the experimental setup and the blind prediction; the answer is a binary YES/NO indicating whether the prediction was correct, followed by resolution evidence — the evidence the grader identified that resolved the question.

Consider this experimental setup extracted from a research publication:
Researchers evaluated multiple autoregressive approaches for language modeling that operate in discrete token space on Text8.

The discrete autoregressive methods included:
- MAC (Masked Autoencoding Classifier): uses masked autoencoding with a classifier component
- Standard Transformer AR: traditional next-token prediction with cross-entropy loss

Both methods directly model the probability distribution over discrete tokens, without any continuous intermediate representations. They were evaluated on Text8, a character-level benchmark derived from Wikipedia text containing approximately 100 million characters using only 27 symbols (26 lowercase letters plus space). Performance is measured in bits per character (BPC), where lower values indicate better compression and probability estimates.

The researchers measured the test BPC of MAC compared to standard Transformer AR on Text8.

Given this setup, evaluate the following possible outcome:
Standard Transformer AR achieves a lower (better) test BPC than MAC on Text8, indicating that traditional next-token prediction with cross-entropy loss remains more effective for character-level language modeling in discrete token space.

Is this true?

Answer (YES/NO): YES